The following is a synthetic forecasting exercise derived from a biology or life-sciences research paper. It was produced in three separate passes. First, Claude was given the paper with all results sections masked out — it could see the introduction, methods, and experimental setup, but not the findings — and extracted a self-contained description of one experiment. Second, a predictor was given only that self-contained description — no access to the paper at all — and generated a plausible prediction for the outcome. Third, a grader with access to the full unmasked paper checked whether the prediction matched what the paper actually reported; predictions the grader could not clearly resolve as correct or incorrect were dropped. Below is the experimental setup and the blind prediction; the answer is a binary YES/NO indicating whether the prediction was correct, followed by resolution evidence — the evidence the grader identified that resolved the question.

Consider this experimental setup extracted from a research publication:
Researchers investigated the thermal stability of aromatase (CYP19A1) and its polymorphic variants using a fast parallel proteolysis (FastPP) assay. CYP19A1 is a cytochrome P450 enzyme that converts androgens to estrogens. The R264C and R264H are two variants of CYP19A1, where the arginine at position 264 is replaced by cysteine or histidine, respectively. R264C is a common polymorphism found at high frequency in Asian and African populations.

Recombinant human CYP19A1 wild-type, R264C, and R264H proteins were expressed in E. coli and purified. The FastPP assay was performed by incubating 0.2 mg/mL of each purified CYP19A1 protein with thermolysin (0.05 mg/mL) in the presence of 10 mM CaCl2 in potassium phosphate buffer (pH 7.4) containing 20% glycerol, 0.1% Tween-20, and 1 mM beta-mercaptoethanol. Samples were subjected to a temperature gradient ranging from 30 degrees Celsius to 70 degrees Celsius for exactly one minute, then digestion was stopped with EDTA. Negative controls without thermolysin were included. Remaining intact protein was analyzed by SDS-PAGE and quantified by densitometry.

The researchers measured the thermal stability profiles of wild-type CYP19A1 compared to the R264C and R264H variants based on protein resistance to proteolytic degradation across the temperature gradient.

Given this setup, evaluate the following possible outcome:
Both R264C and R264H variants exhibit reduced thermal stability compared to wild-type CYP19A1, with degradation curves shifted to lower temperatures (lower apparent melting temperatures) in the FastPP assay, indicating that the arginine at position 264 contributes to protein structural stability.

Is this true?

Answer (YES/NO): NO